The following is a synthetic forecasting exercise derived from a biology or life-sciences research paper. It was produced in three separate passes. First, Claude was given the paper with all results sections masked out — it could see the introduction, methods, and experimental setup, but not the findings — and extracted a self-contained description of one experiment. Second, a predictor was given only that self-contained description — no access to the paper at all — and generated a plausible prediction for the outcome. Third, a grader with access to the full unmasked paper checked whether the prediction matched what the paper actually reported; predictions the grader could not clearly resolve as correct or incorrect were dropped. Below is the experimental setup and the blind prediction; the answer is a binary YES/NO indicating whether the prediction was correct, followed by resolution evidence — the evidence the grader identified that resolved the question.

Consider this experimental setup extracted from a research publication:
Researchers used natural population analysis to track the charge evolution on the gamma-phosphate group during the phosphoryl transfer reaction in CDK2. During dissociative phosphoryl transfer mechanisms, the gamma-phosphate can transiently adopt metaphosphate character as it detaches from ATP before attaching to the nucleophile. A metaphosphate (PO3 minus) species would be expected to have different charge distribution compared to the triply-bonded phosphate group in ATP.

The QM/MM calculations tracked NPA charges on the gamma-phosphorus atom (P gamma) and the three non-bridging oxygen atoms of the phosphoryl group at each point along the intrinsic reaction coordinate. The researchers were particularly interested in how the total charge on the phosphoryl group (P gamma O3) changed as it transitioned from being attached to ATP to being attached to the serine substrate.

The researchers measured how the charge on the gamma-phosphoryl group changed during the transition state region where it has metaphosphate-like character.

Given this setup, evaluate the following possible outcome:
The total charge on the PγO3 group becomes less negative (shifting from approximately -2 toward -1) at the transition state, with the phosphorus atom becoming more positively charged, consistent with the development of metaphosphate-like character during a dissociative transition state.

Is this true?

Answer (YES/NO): NO